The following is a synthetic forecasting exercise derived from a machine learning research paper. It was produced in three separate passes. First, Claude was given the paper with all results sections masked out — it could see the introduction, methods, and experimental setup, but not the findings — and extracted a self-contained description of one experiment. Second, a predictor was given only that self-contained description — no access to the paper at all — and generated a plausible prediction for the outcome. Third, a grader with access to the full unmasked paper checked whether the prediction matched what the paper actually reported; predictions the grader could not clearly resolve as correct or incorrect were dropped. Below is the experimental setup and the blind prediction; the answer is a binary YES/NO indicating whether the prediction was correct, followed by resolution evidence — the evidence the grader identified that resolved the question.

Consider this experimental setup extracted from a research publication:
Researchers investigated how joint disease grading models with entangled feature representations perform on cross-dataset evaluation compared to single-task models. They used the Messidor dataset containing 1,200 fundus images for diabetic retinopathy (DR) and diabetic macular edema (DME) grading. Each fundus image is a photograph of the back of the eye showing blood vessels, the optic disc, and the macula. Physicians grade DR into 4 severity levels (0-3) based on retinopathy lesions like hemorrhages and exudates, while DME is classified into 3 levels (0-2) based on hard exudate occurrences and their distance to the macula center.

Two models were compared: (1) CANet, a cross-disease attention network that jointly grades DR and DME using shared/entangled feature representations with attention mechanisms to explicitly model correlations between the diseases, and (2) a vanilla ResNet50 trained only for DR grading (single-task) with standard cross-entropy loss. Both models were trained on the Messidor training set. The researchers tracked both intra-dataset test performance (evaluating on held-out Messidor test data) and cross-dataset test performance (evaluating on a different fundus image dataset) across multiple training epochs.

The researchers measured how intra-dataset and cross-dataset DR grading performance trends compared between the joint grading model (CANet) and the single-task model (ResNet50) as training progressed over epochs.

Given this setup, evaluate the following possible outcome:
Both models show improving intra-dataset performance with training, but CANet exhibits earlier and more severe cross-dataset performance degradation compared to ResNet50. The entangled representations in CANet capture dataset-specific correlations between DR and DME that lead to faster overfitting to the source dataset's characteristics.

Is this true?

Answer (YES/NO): YES